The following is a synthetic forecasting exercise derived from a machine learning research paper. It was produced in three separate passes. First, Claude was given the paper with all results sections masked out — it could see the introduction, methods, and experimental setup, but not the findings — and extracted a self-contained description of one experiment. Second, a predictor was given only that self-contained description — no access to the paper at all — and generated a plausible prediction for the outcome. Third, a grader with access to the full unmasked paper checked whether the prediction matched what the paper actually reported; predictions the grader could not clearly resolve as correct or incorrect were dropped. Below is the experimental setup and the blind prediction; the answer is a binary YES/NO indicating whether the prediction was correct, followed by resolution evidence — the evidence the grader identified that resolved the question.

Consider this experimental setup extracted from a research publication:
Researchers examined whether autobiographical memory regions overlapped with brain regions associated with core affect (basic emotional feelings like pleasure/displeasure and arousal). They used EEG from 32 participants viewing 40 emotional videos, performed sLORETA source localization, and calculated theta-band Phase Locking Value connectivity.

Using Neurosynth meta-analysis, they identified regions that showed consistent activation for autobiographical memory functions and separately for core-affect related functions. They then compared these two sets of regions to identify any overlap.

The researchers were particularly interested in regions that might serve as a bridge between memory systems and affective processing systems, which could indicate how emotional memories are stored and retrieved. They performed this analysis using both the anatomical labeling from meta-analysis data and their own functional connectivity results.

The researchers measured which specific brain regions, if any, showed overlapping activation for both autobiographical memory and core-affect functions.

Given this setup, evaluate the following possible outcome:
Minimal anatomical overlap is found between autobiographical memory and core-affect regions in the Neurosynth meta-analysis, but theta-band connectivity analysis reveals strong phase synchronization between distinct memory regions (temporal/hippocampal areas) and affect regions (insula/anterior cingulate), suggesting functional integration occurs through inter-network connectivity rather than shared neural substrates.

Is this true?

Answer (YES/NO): NO